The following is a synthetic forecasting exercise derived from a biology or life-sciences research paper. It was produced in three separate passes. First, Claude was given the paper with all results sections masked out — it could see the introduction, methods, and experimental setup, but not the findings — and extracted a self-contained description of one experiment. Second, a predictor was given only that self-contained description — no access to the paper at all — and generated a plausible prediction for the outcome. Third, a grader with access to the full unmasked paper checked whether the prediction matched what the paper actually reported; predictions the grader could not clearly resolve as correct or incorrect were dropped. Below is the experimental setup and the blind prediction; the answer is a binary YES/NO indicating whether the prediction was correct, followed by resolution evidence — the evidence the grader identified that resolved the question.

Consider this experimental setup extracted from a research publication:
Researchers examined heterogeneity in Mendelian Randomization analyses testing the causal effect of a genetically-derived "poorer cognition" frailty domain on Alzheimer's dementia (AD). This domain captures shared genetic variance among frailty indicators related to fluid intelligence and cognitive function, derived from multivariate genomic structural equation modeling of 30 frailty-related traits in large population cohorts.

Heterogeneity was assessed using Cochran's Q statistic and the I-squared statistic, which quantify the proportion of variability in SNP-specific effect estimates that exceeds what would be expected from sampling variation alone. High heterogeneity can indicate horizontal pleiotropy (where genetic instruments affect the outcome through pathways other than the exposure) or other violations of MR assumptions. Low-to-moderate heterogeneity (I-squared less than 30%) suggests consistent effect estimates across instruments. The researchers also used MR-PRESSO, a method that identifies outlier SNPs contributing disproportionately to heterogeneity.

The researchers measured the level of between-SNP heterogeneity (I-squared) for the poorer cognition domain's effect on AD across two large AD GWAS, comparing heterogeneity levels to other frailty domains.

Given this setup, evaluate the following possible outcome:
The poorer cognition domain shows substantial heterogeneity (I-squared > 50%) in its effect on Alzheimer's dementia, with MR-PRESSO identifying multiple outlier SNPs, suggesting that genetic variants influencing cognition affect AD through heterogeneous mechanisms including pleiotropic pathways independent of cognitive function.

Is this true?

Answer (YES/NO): YES